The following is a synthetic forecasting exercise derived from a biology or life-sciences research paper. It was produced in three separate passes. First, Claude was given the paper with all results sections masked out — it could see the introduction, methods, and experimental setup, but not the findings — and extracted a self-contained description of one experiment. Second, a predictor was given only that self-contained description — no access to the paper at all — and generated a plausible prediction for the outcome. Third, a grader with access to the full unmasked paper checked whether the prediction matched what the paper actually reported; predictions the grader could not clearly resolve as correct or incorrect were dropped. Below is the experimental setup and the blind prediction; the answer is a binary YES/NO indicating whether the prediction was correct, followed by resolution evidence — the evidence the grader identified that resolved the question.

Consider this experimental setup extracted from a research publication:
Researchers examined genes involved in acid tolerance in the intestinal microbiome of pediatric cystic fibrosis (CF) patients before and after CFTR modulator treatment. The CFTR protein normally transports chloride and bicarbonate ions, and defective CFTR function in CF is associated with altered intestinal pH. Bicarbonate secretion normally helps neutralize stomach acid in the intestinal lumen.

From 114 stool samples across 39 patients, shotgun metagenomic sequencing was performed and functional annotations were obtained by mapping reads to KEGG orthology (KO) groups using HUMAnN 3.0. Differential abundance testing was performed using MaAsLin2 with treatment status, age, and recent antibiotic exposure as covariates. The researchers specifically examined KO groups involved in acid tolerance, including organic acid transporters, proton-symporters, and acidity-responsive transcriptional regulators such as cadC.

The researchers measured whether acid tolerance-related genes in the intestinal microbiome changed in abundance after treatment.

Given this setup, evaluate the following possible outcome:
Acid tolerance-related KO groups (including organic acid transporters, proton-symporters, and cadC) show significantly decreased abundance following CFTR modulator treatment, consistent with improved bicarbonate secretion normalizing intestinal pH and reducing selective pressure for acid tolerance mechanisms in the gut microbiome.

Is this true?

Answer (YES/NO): YES